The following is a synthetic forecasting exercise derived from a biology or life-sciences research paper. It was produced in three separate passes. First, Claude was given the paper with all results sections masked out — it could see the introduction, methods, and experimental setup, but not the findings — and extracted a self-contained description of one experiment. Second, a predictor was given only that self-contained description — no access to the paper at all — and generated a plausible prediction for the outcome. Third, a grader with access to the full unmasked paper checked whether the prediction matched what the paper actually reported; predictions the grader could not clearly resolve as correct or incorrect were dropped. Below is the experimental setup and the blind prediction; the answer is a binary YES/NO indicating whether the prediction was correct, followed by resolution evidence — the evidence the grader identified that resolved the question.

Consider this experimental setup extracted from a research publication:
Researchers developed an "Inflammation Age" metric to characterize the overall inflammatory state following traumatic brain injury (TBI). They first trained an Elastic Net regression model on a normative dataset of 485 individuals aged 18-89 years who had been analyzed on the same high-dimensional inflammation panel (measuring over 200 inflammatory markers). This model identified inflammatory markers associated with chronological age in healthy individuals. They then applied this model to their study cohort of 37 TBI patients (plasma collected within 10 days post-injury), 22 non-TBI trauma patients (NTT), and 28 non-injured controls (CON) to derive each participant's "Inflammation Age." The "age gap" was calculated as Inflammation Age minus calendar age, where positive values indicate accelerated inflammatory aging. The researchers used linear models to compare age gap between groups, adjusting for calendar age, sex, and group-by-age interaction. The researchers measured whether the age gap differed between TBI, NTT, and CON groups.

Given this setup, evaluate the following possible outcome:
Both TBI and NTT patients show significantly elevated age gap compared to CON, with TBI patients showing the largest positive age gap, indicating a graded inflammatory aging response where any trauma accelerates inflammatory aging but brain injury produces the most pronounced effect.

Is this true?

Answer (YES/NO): NO